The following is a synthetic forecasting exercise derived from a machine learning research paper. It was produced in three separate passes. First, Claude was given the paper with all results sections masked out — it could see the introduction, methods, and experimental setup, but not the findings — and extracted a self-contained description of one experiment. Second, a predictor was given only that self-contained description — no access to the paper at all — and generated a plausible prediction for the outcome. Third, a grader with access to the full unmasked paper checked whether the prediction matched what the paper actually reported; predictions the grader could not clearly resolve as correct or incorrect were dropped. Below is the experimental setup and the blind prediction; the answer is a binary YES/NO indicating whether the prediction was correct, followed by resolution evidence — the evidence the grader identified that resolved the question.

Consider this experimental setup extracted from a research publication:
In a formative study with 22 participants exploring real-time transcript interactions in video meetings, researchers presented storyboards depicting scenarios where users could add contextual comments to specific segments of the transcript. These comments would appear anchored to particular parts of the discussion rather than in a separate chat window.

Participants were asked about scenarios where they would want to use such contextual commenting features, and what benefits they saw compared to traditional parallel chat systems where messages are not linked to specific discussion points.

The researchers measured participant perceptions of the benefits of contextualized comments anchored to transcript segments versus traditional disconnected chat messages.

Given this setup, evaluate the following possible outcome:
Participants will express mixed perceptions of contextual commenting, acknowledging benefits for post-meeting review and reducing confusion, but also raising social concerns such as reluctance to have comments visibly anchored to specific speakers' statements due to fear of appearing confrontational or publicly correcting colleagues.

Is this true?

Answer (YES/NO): NO